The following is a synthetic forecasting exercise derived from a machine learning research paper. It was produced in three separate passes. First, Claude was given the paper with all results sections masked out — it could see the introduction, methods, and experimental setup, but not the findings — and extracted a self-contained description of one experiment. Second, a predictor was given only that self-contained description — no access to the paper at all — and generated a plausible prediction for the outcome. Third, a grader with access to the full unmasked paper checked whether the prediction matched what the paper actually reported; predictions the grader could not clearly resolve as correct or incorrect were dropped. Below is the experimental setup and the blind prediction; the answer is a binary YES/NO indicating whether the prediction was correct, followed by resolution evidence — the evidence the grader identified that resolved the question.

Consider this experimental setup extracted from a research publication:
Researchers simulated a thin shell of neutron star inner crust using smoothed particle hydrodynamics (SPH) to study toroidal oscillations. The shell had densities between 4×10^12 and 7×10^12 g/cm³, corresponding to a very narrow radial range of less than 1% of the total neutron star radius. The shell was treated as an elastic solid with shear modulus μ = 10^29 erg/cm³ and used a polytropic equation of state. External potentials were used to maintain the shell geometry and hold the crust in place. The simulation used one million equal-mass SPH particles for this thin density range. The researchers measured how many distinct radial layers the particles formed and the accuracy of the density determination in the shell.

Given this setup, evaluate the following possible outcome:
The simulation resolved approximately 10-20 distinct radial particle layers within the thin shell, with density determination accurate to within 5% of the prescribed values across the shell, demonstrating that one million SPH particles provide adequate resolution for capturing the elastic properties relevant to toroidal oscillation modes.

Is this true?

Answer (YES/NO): NO